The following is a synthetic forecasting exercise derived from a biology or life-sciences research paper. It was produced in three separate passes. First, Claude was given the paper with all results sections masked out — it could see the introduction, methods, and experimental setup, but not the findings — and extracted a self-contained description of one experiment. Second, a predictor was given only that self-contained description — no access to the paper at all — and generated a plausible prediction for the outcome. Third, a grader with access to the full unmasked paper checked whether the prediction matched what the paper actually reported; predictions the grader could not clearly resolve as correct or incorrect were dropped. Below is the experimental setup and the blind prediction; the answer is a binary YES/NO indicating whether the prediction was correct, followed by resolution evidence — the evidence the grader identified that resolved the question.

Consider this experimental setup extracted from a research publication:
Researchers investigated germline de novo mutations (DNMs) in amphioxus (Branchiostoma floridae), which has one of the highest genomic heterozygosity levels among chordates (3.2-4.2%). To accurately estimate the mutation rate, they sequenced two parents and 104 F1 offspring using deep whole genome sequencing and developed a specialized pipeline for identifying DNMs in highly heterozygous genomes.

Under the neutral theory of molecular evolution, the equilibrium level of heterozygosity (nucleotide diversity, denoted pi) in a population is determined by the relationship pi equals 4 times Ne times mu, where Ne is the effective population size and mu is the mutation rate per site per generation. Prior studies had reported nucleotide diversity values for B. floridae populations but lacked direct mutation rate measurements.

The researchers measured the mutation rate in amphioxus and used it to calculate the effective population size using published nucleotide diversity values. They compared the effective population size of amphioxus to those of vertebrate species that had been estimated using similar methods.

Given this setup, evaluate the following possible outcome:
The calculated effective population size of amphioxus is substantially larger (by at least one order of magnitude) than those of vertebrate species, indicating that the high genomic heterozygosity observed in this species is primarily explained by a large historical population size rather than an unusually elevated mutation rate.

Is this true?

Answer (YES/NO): YES